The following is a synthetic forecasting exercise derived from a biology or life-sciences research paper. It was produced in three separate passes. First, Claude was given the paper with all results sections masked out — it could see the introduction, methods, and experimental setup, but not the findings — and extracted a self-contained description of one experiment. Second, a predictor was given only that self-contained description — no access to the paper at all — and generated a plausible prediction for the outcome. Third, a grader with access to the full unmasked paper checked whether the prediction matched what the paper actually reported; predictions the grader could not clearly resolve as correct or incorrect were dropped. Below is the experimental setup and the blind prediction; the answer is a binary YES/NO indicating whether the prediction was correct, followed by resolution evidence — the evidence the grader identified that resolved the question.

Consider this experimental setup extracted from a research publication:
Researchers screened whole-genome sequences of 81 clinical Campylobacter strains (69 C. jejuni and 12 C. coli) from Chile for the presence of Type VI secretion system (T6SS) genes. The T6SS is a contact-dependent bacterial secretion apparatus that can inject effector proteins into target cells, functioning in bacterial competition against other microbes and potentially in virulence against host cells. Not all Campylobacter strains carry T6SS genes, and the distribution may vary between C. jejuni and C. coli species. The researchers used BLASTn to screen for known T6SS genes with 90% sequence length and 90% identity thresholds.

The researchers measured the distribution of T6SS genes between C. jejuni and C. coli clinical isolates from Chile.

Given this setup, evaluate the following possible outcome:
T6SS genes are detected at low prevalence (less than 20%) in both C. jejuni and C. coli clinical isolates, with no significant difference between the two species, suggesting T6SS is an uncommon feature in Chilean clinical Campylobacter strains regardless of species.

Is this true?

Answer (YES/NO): YES